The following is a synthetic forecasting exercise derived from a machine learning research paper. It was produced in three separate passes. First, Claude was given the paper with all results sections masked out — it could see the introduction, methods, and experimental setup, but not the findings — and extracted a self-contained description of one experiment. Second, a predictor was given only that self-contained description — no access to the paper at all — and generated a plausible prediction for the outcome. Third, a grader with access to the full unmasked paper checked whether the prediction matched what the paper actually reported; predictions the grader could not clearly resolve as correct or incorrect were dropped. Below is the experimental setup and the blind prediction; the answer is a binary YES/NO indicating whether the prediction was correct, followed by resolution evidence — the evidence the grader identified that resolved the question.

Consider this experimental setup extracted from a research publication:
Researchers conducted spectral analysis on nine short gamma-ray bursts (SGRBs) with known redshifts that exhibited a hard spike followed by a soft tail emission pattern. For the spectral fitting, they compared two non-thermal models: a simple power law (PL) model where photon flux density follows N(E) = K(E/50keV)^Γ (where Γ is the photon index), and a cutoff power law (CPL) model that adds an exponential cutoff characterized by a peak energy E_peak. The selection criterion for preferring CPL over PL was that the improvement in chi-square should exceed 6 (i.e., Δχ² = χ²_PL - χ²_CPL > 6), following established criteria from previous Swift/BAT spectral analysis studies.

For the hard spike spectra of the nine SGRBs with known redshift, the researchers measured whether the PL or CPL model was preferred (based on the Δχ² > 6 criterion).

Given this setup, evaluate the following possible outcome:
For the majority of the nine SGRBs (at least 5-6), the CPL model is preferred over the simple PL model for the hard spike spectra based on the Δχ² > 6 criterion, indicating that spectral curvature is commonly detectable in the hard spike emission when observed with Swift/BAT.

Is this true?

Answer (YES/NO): YES